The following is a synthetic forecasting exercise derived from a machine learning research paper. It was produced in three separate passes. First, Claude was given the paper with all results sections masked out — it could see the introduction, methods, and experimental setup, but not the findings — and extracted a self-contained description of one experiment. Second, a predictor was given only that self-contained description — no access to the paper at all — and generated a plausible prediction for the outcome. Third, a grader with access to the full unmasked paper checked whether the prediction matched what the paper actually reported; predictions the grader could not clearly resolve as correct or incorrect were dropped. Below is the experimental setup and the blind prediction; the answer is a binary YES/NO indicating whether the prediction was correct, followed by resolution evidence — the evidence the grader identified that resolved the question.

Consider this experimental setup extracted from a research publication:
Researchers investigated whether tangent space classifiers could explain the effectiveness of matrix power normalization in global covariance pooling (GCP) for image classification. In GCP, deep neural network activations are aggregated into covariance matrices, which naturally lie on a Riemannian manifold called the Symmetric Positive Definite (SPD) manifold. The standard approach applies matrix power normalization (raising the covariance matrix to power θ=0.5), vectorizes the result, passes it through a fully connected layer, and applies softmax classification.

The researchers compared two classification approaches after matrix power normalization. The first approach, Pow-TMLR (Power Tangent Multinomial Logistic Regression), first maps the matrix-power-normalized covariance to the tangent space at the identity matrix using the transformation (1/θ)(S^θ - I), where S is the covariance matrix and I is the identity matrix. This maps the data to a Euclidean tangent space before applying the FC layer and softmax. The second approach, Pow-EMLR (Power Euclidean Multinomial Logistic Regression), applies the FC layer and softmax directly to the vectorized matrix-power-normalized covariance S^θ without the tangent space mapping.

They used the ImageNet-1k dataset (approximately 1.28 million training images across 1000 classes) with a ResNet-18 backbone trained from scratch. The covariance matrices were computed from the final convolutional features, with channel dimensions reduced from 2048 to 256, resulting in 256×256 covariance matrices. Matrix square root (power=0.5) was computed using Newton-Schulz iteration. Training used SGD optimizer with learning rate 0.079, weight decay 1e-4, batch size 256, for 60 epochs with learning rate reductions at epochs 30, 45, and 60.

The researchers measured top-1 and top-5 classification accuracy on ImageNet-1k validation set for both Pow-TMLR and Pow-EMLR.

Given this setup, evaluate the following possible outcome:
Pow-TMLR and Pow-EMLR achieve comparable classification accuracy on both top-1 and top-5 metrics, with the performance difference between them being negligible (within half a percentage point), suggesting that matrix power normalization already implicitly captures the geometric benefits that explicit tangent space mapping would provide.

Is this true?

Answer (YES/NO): NO